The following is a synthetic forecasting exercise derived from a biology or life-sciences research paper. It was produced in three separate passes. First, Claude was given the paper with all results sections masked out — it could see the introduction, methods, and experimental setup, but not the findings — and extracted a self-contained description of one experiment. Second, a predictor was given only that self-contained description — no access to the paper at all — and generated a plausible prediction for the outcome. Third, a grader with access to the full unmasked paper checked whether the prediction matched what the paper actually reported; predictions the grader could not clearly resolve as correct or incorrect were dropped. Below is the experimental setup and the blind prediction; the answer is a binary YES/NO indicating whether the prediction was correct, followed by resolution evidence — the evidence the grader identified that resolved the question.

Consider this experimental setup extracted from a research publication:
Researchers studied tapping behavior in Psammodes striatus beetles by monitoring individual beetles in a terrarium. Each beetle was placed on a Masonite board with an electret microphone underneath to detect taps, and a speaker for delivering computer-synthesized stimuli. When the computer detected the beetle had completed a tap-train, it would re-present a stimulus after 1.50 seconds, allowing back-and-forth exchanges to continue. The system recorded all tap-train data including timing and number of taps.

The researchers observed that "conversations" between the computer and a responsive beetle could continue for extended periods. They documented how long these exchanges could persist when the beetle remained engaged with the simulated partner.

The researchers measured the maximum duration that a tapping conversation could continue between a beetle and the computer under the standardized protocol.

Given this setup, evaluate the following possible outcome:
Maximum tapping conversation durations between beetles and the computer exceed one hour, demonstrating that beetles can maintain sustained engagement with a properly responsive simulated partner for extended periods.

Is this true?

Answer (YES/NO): YES